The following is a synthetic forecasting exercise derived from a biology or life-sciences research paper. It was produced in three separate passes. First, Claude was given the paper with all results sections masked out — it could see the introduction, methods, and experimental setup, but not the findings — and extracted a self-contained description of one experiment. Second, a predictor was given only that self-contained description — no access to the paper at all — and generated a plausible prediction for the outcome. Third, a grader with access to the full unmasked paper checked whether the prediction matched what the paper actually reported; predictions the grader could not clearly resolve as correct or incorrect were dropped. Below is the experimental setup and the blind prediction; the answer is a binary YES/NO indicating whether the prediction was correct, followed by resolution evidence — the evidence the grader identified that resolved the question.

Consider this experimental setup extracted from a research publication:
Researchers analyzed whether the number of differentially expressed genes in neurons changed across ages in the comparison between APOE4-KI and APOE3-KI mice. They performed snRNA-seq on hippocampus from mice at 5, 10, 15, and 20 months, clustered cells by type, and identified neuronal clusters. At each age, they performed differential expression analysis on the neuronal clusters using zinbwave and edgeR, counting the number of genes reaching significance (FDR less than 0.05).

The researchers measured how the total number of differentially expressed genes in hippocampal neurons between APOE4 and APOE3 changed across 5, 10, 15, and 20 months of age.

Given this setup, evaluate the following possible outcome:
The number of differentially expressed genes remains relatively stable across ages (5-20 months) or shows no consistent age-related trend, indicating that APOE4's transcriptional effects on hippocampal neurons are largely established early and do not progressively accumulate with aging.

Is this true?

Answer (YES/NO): NO